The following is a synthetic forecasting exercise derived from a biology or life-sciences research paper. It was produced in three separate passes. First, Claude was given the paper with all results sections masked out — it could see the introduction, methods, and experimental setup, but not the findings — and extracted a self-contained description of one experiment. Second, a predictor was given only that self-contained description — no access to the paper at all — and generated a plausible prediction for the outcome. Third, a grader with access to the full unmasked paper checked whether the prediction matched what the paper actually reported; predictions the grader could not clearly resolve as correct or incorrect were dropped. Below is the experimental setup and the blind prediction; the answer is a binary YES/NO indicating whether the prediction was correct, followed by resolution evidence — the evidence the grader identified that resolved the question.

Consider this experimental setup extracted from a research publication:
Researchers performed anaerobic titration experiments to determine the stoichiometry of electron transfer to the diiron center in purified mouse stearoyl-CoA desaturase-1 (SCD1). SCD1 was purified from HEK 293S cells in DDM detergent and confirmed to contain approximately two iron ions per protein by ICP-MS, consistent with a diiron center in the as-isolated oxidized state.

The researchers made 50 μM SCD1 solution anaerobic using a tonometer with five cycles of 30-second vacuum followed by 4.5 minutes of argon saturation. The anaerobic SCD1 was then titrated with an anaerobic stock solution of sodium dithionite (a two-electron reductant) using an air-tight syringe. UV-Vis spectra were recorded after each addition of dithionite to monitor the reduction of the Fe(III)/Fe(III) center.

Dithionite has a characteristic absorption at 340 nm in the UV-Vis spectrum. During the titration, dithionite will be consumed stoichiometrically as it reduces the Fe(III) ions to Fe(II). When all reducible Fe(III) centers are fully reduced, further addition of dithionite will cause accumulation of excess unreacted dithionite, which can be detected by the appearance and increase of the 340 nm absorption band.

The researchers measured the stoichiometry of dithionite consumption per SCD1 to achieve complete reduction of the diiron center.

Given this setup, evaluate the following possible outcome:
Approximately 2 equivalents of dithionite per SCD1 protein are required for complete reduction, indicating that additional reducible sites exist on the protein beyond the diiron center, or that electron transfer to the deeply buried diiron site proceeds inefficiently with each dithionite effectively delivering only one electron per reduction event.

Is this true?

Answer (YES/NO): NO